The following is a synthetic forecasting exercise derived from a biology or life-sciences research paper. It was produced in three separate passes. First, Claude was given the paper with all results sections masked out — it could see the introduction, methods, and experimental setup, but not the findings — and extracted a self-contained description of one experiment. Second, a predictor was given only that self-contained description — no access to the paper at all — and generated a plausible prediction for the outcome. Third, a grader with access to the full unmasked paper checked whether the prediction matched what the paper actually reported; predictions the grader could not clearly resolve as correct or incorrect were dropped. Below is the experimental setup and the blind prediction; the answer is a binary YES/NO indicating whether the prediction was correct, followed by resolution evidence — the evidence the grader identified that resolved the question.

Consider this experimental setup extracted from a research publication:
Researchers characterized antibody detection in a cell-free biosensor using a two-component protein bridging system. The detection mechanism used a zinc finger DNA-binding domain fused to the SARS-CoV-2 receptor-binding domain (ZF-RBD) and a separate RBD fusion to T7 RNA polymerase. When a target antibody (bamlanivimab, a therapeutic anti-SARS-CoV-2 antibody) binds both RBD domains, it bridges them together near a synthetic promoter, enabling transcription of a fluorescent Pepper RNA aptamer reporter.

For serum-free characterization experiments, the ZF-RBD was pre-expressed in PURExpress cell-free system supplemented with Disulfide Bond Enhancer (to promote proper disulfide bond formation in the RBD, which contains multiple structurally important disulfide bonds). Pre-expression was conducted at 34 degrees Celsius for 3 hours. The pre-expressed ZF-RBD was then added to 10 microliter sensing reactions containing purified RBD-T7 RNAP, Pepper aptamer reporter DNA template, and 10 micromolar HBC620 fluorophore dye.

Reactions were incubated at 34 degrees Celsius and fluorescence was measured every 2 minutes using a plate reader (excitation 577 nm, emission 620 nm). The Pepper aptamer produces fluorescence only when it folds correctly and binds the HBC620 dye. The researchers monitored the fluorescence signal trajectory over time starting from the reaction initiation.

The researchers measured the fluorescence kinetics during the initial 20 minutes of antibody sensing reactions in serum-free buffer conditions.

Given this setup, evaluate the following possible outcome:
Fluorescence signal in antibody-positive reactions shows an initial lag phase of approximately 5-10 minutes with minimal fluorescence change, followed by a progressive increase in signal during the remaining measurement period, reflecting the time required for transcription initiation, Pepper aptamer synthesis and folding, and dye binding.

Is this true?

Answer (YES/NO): NO